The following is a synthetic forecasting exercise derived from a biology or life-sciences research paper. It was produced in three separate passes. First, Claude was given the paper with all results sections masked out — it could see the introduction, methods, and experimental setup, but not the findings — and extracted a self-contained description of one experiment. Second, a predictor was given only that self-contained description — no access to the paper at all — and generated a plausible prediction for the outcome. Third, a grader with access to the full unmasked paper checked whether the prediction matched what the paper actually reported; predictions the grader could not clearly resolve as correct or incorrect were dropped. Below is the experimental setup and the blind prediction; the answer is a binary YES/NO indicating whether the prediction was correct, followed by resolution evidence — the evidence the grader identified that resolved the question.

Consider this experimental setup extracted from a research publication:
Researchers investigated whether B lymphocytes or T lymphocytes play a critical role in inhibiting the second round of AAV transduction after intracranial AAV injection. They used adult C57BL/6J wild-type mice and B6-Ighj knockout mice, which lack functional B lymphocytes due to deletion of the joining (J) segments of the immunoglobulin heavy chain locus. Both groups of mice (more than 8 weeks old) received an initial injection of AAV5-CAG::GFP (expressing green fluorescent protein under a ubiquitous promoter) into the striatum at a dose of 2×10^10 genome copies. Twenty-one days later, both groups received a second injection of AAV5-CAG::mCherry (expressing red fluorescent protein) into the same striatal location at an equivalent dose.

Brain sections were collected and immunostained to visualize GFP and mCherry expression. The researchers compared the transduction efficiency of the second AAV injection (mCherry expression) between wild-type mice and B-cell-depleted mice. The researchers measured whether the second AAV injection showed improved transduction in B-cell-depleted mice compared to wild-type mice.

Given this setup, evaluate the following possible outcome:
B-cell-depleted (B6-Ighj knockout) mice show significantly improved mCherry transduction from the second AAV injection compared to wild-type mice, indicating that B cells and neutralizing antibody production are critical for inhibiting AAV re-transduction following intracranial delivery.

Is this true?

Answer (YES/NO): YES